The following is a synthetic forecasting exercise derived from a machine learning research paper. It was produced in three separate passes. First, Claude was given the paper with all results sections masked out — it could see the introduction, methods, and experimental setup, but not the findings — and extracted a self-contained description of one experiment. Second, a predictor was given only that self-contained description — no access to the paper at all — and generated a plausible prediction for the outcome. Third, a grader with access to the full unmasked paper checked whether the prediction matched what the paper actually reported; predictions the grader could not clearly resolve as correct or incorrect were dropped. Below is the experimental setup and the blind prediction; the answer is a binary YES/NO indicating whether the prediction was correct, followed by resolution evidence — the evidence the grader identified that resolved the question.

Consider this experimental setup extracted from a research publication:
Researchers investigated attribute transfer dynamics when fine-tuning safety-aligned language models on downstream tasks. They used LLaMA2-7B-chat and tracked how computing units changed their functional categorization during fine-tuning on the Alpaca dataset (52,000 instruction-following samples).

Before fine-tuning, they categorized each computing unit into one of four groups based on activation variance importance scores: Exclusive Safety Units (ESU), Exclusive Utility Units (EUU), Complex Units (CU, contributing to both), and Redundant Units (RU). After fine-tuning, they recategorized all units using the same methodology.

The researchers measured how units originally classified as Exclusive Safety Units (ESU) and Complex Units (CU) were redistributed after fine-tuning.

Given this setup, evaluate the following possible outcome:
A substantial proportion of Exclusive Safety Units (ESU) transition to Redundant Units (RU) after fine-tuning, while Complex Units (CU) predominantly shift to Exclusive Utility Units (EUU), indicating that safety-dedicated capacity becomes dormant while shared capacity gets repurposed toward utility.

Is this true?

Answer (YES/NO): NO